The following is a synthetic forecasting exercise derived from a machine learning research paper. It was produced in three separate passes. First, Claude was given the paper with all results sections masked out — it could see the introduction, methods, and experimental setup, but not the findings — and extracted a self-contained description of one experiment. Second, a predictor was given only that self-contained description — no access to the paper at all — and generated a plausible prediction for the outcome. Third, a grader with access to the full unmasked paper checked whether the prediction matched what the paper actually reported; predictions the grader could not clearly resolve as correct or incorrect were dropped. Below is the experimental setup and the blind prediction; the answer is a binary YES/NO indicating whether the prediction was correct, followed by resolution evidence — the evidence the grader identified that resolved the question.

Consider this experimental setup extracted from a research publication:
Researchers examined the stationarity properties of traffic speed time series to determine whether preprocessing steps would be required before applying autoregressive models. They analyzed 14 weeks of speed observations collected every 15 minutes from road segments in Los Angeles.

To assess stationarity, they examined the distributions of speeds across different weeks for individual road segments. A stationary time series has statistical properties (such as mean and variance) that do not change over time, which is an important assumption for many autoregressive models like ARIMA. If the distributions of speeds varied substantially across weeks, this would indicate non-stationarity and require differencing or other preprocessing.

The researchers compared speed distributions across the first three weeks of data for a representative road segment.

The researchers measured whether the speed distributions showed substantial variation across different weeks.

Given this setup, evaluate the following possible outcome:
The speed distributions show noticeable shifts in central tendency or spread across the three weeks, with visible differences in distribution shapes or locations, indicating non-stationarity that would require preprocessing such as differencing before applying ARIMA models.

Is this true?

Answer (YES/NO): NO